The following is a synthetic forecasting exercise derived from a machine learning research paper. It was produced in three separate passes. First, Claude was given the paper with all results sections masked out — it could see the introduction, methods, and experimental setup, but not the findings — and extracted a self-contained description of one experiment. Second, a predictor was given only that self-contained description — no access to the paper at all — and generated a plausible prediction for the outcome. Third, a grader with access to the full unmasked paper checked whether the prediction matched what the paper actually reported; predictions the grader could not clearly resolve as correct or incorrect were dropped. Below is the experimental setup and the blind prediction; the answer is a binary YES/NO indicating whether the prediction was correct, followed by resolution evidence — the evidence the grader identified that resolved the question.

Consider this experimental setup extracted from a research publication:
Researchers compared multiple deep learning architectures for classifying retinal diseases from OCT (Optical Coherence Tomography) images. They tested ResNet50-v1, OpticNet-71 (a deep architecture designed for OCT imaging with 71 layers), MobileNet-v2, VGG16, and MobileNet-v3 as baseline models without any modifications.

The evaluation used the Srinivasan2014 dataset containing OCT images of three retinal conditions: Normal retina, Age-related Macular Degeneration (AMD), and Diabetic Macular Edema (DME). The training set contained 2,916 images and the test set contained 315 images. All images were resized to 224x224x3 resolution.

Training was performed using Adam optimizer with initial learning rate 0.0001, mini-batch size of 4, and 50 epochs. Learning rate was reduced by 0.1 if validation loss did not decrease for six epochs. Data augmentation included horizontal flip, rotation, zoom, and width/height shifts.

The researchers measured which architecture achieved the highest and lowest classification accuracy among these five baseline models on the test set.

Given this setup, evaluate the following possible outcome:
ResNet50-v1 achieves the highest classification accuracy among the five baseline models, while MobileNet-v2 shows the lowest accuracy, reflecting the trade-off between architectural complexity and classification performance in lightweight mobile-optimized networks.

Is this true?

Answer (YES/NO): NO